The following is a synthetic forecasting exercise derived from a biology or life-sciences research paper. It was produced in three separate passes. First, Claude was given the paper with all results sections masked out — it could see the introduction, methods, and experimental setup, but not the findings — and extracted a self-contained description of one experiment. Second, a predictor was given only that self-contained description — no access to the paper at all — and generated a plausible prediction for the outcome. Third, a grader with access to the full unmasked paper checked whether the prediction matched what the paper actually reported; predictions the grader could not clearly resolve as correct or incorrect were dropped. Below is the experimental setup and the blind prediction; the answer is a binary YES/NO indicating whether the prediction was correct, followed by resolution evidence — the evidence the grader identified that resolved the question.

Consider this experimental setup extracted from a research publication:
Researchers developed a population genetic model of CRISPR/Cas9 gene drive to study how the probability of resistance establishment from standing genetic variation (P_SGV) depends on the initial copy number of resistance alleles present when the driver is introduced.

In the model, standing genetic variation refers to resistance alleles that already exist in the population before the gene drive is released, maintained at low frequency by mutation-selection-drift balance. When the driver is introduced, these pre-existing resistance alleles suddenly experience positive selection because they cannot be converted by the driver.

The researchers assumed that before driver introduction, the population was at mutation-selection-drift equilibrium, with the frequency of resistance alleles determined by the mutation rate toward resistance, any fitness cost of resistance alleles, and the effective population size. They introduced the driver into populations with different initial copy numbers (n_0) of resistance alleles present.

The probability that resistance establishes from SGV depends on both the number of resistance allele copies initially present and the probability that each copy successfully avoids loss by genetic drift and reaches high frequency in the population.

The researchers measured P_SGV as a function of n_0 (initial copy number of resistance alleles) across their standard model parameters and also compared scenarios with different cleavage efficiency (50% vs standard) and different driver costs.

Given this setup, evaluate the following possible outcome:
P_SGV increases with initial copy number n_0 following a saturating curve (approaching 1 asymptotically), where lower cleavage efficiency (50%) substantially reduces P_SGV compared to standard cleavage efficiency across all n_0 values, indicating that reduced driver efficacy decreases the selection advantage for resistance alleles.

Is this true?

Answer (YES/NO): NO